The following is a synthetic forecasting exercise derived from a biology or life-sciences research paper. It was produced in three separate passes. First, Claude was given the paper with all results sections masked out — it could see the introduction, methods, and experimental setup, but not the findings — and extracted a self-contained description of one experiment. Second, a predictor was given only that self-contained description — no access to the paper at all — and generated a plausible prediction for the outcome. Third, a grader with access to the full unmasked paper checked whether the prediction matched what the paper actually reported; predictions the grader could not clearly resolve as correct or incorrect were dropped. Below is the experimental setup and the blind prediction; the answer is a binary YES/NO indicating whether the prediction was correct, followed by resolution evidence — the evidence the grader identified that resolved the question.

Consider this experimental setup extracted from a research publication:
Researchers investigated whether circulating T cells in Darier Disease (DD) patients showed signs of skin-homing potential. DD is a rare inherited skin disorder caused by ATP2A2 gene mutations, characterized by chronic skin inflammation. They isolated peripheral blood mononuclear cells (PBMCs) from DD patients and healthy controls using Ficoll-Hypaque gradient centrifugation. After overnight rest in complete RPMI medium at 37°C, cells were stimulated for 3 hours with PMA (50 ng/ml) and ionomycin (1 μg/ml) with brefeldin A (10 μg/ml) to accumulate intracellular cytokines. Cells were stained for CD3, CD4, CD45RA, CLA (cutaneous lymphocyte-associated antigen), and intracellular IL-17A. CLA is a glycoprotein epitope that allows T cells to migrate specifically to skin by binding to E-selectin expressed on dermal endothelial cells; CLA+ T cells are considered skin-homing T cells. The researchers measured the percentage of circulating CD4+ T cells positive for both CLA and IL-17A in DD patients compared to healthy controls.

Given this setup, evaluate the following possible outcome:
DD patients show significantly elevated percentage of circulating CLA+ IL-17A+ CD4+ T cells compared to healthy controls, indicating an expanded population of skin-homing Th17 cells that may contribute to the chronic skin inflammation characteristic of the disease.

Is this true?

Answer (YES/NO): YES